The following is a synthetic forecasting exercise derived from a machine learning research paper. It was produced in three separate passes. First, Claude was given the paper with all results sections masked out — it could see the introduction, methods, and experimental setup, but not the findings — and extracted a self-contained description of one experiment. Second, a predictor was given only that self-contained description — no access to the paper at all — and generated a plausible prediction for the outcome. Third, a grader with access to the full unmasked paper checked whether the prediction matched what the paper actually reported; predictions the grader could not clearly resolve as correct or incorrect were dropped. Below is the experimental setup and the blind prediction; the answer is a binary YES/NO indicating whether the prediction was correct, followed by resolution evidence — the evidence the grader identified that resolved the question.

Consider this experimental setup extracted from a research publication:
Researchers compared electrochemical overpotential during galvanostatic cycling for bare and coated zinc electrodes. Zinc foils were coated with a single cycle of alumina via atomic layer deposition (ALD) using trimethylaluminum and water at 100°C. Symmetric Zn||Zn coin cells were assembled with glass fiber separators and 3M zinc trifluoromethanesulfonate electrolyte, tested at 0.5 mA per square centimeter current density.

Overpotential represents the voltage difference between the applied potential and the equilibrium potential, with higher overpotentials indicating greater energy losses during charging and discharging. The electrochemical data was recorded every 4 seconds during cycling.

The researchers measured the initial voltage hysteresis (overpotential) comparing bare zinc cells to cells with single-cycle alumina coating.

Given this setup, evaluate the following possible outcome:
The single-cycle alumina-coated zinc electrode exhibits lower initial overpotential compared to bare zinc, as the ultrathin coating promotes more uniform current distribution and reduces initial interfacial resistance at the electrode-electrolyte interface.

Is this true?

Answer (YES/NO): YES